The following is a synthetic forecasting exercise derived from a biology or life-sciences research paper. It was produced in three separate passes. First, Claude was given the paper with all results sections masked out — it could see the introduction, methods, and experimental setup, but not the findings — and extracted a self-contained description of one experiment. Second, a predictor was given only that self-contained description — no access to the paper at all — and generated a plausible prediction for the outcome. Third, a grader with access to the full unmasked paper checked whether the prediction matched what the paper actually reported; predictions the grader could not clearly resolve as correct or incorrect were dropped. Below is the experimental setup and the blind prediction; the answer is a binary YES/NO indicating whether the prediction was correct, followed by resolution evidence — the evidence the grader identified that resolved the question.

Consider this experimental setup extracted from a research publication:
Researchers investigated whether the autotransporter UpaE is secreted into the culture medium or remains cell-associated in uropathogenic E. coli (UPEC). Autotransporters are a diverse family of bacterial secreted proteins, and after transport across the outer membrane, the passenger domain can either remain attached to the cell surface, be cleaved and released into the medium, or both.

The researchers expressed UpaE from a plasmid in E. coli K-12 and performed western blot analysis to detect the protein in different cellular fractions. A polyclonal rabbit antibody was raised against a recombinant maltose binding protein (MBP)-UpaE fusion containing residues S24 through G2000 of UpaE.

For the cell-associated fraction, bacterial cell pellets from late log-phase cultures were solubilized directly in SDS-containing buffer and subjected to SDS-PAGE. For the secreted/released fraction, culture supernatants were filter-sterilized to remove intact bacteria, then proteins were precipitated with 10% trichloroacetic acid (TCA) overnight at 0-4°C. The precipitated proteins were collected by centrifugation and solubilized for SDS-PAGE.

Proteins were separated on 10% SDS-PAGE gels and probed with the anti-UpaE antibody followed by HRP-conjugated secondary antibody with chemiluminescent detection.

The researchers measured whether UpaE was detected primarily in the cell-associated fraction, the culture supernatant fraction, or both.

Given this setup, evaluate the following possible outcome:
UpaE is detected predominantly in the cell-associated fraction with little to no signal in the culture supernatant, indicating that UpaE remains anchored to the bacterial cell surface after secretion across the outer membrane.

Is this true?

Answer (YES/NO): YES